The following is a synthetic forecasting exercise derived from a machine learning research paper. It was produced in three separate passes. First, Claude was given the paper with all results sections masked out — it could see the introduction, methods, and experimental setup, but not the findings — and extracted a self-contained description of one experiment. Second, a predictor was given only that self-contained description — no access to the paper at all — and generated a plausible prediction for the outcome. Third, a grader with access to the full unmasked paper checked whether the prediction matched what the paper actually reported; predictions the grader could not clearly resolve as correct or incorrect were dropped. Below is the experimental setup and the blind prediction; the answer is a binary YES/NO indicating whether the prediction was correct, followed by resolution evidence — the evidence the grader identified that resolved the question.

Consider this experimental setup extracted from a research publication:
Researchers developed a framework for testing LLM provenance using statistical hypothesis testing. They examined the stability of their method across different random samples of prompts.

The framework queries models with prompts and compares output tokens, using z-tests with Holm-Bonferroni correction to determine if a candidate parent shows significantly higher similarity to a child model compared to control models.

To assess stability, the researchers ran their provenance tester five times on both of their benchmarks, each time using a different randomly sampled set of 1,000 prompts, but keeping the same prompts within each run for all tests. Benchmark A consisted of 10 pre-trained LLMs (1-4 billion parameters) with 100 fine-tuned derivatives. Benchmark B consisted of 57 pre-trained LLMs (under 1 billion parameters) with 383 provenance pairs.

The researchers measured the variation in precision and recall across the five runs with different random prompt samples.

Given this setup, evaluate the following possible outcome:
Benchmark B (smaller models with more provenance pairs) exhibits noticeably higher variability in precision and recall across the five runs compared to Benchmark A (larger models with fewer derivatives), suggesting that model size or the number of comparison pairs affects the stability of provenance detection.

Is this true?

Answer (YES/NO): NO